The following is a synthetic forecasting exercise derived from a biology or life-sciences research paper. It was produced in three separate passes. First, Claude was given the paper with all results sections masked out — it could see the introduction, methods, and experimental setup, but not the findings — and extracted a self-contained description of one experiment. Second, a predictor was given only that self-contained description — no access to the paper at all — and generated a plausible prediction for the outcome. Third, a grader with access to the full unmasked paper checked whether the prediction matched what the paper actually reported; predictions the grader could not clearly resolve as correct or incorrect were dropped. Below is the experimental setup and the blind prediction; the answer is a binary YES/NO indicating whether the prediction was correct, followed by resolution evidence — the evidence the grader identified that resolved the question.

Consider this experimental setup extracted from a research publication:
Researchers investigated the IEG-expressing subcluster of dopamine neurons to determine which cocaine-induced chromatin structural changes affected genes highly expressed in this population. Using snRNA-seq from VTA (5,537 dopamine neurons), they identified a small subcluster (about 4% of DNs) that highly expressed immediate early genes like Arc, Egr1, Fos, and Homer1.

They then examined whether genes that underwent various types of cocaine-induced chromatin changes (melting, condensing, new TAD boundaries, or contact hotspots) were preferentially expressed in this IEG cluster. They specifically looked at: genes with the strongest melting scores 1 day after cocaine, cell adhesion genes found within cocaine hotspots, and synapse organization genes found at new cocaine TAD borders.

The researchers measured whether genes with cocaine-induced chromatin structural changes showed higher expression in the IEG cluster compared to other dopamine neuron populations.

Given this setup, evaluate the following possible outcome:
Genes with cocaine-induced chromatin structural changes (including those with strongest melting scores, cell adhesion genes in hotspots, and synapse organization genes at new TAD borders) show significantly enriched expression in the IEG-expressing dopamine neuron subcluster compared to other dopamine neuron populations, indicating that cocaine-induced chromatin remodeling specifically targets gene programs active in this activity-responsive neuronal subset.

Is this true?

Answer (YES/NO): YES